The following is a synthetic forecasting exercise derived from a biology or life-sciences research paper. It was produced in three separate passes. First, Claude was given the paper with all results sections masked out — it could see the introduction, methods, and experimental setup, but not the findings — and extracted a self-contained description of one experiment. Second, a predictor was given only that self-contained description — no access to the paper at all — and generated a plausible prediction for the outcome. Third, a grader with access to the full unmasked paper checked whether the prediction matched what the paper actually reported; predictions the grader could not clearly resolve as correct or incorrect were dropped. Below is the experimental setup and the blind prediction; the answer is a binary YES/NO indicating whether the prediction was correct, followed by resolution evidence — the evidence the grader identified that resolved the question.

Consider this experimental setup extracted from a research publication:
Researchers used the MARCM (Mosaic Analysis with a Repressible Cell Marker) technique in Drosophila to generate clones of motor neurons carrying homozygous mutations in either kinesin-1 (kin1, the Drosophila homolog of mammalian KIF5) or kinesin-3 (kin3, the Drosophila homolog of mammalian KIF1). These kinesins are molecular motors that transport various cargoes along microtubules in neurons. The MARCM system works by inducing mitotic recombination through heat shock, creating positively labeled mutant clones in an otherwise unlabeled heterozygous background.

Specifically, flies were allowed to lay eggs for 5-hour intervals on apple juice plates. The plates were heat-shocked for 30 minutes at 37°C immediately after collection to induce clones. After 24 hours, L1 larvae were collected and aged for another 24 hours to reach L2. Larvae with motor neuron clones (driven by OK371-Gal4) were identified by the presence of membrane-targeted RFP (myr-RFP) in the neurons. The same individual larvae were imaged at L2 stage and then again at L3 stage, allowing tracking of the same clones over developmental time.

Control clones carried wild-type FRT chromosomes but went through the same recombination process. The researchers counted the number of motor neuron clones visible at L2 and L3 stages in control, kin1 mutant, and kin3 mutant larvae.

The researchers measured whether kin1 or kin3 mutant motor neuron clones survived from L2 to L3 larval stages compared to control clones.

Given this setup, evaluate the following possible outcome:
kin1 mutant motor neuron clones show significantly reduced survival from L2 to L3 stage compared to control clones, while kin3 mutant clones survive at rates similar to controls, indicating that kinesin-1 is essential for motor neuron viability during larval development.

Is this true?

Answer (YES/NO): NO